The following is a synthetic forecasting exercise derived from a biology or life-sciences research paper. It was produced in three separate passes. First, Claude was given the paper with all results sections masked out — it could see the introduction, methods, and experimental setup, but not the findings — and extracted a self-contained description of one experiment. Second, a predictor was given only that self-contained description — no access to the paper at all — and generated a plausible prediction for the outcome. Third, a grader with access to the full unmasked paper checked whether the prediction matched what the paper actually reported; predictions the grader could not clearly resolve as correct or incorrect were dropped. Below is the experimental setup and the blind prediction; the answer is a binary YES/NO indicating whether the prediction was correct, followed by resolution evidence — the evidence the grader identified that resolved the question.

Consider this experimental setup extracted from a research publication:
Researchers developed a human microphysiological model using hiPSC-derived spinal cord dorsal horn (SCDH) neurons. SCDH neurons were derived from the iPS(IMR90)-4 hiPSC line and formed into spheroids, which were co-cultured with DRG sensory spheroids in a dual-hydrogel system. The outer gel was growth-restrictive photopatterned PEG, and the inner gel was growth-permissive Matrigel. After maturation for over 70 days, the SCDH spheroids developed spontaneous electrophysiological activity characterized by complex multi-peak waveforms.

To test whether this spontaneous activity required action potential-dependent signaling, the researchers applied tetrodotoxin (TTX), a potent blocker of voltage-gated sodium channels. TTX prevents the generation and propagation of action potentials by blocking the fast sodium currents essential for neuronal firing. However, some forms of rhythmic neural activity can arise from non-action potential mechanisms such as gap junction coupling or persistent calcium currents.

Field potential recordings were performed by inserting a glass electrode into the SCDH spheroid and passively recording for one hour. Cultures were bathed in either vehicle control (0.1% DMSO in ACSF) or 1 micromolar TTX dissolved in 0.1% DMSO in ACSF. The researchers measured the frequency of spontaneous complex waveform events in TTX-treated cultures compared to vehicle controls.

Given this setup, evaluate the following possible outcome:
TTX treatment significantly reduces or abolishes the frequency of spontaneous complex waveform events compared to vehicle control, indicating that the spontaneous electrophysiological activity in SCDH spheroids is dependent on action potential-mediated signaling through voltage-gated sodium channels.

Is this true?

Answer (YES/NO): YES